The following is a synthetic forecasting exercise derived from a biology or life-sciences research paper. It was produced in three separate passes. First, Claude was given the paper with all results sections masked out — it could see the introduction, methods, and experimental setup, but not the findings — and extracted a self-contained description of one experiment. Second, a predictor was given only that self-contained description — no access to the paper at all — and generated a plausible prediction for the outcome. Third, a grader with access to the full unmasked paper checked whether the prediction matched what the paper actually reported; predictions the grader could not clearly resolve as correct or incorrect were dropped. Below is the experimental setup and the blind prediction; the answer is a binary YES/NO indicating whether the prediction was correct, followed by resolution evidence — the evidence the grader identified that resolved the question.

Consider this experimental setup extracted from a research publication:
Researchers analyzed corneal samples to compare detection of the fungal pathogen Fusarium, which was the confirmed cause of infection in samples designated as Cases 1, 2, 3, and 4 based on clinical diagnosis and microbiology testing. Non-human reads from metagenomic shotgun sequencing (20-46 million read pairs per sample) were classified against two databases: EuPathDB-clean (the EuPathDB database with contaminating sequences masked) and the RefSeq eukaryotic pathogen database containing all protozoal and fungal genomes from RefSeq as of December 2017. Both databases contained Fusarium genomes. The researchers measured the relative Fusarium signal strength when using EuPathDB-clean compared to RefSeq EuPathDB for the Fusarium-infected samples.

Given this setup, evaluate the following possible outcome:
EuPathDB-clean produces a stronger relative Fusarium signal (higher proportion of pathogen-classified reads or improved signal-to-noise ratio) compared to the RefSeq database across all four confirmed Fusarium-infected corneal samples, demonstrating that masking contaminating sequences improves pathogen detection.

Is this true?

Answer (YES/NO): NO